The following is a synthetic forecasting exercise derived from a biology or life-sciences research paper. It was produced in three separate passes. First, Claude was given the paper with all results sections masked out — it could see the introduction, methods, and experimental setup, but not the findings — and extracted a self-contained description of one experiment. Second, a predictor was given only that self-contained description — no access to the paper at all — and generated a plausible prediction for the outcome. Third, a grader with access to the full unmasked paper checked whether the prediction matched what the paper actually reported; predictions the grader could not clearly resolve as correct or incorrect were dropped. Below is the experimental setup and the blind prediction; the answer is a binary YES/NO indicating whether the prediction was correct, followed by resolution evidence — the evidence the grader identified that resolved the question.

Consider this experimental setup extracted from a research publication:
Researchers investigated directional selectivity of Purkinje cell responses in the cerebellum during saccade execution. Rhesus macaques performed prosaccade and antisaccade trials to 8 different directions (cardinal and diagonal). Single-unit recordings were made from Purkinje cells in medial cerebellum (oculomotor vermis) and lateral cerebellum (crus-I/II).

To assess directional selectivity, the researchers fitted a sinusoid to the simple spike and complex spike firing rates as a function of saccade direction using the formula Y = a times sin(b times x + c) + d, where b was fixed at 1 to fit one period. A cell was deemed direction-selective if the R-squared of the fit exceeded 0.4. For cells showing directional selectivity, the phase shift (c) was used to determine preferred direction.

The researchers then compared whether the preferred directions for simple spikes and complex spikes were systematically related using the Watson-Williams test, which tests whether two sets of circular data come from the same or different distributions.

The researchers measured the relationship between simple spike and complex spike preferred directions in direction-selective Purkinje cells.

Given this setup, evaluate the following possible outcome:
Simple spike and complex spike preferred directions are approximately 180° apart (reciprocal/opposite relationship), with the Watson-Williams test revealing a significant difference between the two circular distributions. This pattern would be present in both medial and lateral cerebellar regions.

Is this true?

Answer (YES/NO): NO